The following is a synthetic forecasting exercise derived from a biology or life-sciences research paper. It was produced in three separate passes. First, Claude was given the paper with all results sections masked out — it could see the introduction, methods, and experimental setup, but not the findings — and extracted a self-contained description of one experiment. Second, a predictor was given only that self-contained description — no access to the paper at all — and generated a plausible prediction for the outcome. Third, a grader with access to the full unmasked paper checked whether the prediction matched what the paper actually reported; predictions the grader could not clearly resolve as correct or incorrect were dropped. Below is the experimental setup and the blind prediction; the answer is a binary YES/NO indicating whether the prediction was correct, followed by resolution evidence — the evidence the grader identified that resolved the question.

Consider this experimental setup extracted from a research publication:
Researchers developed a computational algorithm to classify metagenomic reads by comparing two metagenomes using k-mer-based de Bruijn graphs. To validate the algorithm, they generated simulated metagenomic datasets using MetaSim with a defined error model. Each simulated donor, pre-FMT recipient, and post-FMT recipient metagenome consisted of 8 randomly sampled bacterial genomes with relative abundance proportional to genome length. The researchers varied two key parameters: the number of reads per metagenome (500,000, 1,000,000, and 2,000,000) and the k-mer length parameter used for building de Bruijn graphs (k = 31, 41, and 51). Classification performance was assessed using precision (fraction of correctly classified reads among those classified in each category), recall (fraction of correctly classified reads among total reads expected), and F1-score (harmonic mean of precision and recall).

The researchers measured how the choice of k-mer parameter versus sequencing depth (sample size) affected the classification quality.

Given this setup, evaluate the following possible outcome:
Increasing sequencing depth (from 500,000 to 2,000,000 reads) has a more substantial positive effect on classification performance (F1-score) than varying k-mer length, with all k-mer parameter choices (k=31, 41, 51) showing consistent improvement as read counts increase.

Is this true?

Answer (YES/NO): YES